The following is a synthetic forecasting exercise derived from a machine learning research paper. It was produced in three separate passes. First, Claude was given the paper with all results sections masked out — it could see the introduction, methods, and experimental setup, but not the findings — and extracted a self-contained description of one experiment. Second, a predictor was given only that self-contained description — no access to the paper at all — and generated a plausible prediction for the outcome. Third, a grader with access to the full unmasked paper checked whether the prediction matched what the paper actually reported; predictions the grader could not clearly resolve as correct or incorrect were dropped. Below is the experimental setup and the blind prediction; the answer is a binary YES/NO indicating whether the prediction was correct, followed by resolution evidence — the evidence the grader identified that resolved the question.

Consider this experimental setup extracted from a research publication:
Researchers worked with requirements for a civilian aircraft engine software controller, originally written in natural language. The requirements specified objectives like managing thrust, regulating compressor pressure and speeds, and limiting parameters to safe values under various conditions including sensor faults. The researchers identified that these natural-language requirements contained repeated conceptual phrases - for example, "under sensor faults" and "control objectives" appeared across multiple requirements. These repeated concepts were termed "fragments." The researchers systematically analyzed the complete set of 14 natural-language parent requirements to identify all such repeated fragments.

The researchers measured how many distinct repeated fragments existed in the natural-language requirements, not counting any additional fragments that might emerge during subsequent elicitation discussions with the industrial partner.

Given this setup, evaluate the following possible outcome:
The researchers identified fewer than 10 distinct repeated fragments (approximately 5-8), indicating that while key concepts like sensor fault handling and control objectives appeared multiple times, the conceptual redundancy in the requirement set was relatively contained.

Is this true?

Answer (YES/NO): YES